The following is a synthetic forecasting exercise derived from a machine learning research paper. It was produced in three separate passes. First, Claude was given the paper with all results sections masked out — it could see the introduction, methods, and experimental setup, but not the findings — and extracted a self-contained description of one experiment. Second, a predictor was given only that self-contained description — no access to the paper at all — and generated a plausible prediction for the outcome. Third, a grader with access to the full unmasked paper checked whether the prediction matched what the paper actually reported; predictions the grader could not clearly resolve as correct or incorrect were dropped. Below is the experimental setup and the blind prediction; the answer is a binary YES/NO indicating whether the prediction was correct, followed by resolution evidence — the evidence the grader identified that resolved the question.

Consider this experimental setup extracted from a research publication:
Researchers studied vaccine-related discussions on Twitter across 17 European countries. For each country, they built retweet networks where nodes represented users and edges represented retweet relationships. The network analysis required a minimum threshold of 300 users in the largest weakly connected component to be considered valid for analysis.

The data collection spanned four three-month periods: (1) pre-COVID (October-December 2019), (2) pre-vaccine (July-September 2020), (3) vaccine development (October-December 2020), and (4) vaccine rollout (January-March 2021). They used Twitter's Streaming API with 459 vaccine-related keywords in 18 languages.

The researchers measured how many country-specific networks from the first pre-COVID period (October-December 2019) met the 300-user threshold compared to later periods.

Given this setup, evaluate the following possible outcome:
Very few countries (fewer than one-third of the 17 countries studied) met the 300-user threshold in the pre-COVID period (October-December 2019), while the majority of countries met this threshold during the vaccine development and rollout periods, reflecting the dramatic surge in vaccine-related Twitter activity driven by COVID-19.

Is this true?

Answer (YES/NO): NO